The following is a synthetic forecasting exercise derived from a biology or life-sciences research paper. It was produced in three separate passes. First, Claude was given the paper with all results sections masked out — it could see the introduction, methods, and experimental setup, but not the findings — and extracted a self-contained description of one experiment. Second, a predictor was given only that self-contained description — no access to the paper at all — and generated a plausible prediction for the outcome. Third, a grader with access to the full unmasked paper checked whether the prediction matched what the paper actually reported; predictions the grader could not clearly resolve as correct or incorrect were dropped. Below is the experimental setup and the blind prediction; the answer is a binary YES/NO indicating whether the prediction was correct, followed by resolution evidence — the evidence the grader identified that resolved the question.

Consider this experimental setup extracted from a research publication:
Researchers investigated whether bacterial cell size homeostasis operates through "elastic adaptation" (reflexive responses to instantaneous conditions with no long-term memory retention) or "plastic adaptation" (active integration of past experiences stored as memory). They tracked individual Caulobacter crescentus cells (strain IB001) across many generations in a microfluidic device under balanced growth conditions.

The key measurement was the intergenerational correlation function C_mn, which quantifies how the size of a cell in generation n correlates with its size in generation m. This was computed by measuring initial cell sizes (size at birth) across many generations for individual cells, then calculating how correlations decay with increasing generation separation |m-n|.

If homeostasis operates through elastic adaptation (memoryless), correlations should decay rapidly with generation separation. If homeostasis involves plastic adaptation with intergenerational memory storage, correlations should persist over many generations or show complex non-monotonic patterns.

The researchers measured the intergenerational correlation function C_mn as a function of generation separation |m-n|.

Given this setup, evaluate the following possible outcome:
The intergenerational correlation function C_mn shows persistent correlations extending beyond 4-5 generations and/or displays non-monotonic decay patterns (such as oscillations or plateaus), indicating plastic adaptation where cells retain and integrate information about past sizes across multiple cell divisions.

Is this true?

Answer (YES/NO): NO